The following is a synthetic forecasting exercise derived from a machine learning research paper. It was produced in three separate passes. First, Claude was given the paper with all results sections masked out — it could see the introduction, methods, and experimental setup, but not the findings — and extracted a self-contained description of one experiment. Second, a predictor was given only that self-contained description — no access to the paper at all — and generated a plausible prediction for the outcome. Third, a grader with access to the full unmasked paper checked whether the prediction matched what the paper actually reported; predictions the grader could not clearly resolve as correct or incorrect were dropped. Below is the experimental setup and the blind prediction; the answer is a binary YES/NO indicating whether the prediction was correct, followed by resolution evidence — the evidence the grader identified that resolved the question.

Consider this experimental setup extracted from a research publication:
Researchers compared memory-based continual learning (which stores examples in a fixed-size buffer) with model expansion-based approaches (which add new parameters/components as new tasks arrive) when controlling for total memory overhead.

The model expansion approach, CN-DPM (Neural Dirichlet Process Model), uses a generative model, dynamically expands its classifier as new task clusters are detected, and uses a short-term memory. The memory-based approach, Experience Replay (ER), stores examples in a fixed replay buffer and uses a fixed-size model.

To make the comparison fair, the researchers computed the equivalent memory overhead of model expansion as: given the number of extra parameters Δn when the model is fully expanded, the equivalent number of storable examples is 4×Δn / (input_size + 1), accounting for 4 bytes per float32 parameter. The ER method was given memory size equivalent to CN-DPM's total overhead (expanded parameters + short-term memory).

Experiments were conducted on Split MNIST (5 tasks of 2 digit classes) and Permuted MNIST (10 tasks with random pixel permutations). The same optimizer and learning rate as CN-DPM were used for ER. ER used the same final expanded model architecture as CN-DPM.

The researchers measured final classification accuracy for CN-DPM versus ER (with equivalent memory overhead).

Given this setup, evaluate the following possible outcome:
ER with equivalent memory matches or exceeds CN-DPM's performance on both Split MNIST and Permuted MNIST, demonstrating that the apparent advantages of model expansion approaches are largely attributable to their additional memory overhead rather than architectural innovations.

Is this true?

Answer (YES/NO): YES